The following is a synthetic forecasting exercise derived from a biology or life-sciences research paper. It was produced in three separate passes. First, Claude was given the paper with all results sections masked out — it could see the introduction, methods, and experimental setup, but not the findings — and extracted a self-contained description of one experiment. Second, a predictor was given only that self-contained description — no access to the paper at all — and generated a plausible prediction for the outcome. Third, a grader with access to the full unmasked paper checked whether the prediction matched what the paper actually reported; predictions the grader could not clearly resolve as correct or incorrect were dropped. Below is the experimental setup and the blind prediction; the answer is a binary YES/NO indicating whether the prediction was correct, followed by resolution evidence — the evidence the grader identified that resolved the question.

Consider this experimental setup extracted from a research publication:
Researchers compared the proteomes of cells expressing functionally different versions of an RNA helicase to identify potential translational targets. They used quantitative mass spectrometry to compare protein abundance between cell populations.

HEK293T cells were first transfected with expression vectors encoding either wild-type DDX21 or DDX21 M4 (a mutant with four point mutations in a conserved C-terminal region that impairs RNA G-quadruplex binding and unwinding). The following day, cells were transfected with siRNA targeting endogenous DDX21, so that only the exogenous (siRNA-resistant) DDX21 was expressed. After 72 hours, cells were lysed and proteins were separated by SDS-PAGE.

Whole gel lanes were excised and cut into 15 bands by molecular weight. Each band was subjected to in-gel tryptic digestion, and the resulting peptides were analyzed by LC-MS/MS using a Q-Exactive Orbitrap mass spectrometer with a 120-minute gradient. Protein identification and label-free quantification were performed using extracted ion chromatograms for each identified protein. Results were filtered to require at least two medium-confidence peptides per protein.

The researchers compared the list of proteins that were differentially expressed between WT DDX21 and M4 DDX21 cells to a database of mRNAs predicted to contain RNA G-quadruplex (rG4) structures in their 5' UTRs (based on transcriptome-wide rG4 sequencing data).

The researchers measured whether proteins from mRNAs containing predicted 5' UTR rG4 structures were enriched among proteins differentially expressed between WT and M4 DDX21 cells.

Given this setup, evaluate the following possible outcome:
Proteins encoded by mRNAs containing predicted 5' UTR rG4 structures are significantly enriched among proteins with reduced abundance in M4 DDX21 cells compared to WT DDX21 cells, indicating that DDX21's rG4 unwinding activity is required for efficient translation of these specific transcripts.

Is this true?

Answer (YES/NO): NO